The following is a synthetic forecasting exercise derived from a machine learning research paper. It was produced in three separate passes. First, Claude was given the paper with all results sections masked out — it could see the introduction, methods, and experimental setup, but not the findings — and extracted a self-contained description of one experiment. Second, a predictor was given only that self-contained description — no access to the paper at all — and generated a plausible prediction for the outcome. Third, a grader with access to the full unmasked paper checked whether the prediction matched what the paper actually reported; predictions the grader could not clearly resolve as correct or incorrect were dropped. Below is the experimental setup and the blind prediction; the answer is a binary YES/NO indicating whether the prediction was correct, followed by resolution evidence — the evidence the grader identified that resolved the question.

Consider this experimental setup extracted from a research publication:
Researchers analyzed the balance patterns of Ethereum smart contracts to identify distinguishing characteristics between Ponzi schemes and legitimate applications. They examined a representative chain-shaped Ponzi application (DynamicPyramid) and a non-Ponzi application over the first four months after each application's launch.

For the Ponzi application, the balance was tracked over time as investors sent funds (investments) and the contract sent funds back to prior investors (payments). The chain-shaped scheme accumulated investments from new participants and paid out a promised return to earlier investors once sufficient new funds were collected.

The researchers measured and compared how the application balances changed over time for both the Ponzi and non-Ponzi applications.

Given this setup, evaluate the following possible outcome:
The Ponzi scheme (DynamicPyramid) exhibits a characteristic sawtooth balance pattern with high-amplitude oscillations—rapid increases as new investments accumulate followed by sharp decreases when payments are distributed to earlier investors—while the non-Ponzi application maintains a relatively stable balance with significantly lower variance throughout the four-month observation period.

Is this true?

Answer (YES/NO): NO